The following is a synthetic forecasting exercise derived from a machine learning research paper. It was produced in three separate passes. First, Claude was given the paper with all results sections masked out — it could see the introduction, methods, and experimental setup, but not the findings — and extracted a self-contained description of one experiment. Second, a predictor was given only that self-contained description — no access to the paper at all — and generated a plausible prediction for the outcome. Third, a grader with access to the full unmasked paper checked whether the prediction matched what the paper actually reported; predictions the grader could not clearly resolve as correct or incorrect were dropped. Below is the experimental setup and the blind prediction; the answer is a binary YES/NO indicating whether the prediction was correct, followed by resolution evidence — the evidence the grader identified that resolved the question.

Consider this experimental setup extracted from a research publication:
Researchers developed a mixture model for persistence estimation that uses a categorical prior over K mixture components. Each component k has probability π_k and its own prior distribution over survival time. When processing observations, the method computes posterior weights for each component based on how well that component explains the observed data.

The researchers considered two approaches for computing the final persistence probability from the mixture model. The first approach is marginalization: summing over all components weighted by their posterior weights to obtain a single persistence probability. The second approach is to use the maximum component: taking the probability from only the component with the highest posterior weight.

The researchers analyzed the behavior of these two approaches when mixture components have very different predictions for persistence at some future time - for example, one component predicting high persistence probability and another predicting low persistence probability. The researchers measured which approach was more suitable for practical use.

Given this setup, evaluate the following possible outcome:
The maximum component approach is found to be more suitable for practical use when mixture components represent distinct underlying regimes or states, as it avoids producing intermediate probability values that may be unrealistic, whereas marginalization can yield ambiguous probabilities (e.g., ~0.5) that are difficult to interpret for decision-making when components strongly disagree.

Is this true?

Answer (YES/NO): YES